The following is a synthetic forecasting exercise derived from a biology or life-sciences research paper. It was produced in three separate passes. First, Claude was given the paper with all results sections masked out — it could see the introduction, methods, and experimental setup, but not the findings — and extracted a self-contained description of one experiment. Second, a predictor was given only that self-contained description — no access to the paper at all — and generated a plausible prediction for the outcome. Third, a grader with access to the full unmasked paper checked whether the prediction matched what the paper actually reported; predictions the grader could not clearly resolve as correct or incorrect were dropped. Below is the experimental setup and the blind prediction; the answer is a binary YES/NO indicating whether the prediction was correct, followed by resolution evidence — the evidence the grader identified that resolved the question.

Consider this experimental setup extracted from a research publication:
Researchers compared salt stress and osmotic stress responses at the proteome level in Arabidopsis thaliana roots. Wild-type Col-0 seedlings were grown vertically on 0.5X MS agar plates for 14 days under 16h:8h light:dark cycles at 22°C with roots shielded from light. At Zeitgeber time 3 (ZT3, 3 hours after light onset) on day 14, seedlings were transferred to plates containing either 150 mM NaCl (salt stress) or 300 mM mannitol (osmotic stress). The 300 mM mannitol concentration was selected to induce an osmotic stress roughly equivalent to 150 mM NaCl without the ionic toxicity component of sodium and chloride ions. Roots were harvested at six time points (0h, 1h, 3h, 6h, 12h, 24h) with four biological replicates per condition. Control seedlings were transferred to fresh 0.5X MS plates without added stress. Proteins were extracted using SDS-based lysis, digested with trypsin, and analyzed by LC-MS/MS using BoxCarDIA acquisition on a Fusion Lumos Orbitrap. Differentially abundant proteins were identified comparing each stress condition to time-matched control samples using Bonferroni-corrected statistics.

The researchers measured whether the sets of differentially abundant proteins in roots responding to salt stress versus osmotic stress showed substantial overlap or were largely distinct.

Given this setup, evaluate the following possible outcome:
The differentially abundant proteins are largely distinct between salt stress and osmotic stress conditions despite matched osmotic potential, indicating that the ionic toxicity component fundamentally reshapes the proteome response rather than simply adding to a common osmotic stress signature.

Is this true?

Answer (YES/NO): YES